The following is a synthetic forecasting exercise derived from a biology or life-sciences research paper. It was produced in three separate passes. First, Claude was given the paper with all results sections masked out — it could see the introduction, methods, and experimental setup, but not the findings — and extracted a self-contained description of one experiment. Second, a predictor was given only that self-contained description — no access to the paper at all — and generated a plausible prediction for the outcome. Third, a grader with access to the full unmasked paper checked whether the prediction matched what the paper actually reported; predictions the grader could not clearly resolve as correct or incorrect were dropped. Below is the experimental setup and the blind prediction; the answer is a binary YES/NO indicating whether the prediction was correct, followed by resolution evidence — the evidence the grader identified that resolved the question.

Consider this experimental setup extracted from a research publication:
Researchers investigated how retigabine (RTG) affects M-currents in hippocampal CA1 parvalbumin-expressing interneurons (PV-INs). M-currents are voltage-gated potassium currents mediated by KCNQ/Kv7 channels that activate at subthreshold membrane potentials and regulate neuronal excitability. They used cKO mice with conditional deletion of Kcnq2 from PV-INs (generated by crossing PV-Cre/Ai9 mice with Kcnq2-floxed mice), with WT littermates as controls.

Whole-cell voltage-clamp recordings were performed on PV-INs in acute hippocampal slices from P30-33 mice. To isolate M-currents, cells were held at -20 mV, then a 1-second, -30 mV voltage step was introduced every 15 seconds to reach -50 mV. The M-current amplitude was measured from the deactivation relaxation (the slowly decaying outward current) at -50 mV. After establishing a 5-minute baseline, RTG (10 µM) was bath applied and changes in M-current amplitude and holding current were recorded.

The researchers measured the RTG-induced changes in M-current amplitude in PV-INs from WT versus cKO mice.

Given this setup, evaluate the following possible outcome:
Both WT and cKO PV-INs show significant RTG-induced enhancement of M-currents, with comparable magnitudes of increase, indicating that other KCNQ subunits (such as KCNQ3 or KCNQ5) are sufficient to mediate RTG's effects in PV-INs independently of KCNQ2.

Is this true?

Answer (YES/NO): NO